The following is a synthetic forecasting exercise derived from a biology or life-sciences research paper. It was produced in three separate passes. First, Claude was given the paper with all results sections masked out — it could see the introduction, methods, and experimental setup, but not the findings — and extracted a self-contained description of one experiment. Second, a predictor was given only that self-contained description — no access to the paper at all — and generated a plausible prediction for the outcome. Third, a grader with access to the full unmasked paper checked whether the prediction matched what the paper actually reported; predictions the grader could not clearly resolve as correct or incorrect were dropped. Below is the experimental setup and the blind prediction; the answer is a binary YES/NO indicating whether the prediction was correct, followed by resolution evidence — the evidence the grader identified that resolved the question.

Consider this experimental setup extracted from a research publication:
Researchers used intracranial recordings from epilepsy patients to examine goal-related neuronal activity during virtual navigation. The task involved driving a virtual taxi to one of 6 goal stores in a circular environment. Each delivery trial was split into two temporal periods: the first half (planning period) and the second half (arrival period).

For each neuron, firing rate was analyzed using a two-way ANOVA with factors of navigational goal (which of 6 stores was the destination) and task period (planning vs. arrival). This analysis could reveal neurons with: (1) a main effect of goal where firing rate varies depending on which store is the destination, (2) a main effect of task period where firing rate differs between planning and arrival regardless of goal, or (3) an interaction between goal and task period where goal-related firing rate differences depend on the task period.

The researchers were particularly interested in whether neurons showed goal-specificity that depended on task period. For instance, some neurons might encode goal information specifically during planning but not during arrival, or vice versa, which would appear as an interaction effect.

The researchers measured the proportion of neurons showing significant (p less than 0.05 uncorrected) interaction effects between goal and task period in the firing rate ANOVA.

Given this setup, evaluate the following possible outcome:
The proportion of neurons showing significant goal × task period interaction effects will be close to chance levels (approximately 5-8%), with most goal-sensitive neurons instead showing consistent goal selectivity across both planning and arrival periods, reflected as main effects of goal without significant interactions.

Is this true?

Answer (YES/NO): YES